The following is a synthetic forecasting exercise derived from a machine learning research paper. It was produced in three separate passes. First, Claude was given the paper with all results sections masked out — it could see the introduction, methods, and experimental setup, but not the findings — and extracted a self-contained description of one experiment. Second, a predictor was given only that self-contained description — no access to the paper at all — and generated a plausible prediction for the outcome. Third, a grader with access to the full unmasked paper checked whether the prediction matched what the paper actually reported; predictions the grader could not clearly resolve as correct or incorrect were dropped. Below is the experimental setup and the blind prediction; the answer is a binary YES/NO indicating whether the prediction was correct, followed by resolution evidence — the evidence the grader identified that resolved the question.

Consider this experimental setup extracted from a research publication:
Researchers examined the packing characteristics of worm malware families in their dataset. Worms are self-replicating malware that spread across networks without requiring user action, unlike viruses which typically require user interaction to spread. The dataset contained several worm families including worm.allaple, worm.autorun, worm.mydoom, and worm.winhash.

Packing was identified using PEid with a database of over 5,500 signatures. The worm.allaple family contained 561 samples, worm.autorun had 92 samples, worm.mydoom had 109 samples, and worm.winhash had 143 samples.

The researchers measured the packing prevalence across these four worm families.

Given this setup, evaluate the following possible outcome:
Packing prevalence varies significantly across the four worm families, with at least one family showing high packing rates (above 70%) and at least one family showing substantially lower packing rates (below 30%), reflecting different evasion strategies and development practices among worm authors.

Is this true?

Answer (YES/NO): YES